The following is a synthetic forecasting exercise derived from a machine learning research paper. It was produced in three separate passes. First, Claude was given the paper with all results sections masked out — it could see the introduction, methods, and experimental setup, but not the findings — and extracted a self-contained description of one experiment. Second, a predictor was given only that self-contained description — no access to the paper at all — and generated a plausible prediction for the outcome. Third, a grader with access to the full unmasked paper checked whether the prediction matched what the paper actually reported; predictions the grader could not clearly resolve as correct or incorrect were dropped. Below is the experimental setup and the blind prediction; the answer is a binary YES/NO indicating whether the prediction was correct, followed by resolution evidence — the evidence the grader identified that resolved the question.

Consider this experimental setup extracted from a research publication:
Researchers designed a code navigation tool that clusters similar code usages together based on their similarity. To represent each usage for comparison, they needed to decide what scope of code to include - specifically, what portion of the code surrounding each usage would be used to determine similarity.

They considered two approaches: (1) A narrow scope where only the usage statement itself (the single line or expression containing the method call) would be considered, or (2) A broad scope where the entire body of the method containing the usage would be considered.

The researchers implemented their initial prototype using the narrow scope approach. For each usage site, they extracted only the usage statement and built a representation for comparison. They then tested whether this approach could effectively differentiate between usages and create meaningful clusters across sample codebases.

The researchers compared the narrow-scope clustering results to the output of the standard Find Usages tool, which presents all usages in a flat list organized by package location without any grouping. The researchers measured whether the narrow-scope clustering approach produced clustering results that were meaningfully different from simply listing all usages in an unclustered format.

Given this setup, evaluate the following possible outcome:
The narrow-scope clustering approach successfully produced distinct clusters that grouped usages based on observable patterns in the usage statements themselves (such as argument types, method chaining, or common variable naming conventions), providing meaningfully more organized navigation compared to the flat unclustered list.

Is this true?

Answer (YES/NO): NO